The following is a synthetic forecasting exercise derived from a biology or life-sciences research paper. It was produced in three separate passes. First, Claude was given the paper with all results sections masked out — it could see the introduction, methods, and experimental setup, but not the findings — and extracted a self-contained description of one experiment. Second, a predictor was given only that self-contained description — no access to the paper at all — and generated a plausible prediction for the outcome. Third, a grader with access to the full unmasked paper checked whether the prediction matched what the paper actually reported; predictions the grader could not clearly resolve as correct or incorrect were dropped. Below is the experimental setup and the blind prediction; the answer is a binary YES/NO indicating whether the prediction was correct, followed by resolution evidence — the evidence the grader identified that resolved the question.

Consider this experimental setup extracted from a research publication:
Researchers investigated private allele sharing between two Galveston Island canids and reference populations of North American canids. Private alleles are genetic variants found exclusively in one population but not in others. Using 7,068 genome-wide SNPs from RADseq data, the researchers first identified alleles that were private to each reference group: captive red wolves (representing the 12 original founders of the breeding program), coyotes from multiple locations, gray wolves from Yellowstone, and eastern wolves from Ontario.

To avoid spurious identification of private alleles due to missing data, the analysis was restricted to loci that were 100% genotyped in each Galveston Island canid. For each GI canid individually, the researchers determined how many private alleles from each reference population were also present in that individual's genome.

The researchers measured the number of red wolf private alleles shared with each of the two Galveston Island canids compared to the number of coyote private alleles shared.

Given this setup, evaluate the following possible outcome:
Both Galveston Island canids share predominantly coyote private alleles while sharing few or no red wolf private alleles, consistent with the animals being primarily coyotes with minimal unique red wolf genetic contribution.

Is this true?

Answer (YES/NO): NO